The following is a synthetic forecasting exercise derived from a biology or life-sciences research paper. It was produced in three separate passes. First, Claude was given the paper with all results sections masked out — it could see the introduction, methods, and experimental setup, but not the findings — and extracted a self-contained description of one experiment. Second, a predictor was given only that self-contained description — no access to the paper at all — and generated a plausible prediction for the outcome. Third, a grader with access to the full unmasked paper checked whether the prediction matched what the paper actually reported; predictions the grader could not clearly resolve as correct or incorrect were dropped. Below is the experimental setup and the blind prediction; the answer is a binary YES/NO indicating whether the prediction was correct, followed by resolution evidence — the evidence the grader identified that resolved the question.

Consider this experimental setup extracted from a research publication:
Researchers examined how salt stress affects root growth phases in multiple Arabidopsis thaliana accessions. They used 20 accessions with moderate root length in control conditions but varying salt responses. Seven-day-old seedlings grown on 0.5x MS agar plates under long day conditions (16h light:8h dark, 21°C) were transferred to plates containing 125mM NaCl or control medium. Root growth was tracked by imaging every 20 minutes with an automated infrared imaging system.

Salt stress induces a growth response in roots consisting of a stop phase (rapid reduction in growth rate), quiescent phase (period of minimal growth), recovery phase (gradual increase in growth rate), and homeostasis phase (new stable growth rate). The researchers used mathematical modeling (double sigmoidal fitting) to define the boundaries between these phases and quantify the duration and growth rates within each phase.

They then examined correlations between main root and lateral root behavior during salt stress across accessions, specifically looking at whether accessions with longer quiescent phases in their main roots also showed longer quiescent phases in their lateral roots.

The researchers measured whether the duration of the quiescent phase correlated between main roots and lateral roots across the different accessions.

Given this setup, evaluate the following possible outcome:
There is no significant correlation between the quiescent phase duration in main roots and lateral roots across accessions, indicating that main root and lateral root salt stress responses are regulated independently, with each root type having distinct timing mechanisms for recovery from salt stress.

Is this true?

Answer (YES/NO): YES